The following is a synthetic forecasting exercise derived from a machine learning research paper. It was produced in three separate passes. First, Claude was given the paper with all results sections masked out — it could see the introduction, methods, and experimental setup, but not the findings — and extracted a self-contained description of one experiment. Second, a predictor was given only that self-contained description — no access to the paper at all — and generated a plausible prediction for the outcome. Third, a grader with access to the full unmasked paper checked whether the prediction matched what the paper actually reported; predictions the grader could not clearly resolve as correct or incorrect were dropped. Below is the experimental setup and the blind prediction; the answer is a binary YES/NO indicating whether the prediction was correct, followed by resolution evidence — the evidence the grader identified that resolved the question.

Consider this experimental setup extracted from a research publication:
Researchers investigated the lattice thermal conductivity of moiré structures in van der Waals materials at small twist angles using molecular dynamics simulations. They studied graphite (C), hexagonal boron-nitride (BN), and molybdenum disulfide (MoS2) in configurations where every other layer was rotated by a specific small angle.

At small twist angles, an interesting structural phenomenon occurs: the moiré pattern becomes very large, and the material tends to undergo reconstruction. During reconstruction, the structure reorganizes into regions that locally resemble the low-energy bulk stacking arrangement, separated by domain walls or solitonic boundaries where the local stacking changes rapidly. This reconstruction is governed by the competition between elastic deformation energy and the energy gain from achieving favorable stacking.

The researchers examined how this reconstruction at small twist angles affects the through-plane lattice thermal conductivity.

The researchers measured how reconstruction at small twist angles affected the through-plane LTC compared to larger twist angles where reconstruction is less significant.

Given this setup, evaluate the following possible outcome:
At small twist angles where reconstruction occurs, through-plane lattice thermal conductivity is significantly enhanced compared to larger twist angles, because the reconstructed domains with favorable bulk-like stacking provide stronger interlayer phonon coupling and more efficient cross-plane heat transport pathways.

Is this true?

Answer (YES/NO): NO